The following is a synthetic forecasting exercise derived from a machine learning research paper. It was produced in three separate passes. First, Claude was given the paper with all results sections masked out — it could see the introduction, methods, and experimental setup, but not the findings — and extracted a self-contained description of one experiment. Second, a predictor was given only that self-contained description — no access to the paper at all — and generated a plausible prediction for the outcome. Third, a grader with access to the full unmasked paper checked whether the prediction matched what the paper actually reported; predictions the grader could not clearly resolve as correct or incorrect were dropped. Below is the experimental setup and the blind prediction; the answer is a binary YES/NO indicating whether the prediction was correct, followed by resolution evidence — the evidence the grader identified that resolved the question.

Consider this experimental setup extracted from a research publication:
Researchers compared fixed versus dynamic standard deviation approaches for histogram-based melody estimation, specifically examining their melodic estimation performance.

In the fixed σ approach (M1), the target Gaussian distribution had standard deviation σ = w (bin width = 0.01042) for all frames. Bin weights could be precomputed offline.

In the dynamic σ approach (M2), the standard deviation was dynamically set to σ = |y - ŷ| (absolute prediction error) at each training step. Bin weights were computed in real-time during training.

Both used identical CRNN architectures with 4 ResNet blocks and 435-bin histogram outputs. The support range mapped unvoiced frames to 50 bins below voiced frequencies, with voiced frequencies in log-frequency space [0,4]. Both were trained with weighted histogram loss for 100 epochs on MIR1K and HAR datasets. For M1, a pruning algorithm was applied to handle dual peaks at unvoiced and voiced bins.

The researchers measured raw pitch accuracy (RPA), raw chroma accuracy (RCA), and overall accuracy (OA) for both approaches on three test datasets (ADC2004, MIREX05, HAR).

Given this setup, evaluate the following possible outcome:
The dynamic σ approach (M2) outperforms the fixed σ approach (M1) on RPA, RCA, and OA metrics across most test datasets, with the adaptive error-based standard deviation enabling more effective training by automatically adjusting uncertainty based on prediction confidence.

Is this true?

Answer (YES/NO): YES